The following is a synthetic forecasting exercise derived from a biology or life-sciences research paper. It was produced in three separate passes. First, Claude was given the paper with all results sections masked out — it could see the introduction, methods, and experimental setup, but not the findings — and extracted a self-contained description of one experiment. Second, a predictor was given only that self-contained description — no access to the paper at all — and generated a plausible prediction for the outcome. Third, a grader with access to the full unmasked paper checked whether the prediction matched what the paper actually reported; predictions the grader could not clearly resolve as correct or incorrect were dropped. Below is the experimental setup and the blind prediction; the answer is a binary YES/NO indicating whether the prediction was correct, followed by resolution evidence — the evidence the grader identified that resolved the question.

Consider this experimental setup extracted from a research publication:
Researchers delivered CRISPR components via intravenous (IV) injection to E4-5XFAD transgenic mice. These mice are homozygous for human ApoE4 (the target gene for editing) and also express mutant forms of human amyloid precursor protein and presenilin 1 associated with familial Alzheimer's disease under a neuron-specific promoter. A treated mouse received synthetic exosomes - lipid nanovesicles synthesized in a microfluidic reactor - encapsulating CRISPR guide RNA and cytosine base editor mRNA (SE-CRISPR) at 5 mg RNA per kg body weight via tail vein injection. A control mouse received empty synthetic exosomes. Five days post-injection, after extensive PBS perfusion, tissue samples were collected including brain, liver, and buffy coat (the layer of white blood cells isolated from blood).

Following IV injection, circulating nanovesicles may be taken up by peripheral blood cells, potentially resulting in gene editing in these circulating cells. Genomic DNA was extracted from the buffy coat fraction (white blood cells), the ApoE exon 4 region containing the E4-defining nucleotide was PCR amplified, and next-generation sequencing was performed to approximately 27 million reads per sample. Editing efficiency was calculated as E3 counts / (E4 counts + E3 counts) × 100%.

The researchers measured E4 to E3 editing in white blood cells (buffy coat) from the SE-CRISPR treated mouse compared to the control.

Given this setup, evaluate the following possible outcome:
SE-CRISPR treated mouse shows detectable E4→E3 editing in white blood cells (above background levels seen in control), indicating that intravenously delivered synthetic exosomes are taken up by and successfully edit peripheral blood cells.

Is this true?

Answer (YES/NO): YES